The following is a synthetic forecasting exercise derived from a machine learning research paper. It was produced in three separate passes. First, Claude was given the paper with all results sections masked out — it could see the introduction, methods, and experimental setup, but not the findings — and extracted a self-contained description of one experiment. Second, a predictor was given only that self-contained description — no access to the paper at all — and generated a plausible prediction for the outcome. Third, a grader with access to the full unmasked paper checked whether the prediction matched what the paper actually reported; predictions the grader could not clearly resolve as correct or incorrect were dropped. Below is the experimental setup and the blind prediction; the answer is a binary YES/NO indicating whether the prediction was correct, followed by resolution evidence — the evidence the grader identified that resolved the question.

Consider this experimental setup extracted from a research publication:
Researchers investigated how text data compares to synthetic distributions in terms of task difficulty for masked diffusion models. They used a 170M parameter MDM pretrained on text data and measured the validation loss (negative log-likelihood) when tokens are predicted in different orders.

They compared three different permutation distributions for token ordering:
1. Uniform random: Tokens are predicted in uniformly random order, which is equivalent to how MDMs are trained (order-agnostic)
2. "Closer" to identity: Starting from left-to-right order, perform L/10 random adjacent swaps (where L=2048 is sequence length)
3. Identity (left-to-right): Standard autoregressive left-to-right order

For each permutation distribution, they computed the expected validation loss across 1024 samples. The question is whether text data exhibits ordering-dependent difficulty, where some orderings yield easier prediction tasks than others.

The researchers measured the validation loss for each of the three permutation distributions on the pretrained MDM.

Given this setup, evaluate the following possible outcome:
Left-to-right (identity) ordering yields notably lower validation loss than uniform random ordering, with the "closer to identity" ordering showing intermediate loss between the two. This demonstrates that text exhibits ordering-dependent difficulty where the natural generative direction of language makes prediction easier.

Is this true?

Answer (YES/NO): YES